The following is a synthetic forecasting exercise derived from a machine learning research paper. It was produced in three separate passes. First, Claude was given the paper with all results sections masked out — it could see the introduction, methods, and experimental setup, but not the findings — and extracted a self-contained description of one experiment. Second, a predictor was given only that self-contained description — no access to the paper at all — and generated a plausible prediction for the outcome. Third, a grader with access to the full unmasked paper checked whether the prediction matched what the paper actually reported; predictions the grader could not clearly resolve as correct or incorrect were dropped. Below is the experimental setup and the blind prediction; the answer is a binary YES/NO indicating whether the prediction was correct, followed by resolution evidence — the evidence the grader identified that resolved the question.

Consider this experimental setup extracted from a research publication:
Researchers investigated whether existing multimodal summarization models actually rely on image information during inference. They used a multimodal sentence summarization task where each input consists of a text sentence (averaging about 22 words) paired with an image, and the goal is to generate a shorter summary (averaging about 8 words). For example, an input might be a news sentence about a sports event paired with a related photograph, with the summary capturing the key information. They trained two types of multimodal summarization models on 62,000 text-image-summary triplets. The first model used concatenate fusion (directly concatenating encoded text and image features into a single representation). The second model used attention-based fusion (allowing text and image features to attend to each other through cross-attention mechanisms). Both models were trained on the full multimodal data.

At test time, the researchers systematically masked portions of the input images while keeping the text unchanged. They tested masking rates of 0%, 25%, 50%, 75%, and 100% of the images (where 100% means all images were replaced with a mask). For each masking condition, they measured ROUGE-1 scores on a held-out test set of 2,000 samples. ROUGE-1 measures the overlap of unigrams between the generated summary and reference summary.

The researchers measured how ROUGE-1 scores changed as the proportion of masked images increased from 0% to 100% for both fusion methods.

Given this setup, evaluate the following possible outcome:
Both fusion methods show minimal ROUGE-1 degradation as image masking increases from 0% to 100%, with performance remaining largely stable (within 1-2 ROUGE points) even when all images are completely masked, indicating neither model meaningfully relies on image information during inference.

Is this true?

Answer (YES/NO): YES